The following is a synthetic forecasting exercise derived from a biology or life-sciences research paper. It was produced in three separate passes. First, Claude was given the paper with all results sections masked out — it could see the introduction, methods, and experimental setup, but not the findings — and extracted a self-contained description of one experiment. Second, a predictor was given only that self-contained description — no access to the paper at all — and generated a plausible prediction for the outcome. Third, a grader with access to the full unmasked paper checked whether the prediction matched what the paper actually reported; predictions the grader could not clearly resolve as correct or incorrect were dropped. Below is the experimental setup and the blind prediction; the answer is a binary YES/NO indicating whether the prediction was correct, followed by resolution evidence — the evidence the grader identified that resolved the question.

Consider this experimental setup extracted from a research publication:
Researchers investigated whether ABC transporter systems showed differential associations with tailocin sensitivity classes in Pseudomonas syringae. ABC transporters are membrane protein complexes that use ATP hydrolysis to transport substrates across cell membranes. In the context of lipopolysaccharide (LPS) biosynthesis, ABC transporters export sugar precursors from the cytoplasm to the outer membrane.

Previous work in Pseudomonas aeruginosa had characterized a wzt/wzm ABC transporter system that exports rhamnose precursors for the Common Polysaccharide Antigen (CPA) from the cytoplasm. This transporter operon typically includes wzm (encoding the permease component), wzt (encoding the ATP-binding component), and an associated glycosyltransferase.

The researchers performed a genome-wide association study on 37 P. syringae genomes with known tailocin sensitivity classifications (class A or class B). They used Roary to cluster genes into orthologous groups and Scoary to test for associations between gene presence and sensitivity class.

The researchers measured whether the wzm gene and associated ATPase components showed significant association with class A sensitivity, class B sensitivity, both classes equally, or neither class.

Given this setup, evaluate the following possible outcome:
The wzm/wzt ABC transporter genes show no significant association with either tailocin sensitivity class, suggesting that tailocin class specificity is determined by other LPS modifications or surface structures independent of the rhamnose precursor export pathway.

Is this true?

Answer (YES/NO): NO